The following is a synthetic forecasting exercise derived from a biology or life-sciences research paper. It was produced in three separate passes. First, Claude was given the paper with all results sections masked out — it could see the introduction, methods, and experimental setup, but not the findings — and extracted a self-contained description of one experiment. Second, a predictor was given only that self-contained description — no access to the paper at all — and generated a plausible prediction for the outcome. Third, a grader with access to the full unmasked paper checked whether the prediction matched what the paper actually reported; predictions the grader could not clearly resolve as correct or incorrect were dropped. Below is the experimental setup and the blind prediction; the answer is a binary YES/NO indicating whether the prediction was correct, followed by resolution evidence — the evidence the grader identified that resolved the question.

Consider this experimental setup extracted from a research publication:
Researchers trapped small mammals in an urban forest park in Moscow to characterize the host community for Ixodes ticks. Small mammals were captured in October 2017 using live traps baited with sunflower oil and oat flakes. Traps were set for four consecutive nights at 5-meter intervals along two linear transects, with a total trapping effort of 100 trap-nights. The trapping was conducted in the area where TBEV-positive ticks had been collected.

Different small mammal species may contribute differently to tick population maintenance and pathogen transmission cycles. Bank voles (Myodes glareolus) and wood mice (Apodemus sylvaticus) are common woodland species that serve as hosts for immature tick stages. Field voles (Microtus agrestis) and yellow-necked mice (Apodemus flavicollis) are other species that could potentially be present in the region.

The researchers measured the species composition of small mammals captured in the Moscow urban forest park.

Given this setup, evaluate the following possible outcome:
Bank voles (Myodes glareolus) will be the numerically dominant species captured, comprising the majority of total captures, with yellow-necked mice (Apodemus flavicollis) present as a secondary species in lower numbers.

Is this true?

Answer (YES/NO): NO